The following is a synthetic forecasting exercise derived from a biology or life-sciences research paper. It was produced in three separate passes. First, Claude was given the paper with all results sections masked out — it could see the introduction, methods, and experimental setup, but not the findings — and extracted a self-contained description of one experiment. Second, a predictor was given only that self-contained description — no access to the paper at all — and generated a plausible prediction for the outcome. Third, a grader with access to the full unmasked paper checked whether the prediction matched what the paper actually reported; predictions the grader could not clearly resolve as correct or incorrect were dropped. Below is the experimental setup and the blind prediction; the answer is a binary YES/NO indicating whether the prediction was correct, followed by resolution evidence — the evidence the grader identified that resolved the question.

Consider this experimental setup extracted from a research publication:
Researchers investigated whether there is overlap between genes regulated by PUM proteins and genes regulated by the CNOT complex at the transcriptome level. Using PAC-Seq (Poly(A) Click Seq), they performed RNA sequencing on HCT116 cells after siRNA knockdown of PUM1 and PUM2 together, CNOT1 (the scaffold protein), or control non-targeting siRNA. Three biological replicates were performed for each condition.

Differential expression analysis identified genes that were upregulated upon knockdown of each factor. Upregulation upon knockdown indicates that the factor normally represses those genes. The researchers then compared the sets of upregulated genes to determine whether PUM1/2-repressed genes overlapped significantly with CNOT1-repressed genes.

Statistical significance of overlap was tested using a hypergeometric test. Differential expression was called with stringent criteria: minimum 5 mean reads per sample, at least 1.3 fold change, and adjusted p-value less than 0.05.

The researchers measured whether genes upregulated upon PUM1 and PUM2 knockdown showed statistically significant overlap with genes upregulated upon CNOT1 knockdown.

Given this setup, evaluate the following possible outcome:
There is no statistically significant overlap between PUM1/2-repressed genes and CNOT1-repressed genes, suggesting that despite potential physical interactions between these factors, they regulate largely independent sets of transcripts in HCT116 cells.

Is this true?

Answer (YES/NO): NO